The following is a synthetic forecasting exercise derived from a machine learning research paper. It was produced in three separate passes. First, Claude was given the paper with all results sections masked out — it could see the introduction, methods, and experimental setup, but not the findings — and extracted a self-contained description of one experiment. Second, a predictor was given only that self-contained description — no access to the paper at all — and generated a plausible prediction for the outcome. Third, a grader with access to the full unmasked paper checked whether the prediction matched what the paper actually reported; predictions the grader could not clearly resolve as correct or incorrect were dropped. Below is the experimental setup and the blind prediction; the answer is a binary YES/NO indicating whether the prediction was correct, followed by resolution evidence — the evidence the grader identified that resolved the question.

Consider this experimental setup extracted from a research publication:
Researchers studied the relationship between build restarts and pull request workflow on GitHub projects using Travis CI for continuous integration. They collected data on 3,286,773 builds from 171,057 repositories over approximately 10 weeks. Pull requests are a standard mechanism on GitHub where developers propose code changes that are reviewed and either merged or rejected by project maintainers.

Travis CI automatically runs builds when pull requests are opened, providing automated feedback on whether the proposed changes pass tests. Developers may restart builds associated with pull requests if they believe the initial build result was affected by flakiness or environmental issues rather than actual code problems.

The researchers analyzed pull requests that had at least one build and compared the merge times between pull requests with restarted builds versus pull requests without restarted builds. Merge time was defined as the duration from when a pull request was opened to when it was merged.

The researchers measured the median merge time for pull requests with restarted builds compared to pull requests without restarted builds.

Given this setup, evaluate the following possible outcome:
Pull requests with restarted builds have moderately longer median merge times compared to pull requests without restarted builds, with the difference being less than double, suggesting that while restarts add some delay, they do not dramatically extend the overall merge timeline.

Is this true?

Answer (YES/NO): NO